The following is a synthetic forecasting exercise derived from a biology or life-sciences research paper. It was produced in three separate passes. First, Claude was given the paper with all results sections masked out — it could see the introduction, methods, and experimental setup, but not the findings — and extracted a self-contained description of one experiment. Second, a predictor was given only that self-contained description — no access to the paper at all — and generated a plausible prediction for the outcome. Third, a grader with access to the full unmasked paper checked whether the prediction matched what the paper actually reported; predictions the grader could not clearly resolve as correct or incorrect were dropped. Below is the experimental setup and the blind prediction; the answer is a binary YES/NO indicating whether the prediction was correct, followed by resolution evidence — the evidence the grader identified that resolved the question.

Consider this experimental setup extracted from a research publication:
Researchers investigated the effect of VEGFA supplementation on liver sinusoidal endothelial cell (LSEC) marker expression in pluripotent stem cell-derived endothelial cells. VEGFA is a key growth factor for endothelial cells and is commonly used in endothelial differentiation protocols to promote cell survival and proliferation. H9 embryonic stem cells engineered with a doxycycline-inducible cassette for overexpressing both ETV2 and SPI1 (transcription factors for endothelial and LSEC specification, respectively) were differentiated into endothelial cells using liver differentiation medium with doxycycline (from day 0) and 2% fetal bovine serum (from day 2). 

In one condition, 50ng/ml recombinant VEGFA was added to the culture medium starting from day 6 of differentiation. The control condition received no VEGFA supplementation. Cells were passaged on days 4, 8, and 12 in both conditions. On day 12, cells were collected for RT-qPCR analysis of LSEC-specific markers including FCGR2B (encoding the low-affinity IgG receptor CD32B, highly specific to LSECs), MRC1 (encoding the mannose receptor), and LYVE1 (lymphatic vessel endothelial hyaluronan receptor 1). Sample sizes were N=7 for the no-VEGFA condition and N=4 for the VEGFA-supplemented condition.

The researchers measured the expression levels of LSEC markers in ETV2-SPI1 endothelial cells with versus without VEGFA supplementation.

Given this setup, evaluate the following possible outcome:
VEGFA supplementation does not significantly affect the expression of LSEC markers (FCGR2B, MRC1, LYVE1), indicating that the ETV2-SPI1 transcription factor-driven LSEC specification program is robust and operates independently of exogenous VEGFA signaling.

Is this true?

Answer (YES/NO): NO